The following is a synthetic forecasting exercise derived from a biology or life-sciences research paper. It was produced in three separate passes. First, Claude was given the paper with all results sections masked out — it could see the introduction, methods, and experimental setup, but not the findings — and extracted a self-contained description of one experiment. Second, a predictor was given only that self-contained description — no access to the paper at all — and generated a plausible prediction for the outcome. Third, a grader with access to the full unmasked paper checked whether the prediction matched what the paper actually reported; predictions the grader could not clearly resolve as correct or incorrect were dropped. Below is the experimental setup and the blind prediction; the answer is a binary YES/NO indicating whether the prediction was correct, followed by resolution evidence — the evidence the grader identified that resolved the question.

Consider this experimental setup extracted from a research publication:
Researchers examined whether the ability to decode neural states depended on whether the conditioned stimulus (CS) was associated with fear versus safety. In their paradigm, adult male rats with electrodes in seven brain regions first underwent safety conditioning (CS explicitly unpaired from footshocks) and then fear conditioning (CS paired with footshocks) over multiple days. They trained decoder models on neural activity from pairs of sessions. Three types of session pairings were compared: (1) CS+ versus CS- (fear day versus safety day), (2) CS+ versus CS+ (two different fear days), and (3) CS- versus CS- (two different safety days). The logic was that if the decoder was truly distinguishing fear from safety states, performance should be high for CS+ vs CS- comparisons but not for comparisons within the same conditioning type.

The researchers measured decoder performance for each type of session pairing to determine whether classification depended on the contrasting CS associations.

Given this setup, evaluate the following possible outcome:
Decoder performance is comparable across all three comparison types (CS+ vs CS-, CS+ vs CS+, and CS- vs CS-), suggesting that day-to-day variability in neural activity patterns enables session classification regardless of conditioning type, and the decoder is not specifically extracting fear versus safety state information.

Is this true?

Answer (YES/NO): NO